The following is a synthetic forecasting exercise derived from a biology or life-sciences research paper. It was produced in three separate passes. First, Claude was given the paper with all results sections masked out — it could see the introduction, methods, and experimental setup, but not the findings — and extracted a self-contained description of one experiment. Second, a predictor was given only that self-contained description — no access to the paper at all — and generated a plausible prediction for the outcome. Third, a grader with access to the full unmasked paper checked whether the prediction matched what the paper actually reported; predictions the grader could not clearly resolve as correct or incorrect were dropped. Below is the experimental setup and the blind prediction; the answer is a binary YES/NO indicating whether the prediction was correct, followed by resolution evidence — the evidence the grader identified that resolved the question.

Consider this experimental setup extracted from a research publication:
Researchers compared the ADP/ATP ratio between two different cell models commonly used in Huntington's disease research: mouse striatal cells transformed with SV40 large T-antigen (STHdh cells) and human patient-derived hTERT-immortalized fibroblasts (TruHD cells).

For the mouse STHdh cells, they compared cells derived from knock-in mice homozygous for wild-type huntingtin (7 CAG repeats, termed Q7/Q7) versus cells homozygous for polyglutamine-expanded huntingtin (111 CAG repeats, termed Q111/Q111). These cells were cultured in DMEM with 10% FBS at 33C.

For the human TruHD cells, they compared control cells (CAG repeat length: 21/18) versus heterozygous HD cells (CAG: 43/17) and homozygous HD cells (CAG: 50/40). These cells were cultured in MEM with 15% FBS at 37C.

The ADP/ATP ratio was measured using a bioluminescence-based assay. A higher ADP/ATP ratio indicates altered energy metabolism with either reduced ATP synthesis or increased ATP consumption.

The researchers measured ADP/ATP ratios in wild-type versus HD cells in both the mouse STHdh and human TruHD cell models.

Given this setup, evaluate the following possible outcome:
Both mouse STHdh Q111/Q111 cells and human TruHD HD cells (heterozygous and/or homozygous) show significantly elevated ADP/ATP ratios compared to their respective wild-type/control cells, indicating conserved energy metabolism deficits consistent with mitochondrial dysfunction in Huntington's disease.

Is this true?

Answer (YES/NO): YES